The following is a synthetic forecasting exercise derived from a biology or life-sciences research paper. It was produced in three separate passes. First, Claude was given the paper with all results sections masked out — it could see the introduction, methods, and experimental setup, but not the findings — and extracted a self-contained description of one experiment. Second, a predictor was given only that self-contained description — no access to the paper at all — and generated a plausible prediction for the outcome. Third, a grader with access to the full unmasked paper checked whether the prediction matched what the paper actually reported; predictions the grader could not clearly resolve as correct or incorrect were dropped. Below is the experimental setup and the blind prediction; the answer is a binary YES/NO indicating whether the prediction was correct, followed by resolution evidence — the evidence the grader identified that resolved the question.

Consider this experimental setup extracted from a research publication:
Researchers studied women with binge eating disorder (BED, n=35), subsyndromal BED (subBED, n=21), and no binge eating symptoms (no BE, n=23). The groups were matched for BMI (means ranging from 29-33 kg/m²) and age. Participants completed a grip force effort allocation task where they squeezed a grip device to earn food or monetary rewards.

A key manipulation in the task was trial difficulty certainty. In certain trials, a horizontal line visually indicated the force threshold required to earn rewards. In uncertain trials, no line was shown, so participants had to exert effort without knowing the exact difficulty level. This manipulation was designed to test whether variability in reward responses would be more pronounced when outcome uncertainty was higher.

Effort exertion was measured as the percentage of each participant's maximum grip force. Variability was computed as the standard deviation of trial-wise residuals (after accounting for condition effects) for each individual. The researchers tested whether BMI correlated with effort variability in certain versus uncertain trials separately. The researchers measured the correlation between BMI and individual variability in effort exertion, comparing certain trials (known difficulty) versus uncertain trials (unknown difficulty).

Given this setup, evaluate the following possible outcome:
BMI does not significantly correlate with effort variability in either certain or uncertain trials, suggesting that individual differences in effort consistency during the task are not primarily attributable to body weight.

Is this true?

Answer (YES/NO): YES